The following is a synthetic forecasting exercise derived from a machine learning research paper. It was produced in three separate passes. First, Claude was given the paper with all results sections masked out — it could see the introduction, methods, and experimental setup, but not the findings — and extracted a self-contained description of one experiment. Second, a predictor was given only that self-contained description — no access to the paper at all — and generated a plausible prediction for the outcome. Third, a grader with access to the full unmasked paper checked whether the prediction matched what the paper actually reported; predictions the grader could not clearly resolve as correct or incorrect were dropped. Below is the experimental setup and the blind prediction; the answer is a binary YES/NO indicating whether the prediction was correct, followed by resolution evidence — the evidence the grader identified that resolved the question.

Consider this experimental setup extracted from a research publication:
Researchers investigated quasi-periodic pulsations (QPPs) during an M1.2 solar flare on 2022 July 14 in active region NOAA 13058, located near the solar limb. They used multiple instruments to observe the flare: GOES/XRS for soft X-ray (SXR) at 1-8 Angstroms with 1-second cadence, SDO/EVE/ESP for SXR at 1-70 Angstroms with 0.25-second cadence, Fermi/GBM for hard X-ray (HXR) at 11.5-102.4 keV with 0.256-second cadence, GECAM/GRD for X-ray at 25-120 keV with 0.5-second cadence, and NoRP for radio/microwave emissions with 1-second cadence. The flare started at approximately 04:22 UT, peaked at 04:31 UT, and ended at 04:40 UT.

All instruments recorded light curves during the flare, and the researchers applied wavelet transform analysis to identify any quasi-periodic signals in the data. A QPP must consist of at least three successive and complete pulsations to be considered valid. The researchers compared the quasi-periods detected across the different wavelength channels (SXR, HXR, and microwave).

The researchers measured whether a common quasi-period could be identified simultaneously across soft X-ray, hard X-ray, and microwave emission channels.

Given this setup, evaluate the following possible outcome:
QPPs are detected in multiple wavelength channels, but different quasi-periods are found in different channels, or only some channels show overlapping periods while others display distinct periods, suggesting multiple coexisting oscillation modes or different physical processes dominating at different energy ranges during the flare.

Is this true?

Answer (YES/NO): NO